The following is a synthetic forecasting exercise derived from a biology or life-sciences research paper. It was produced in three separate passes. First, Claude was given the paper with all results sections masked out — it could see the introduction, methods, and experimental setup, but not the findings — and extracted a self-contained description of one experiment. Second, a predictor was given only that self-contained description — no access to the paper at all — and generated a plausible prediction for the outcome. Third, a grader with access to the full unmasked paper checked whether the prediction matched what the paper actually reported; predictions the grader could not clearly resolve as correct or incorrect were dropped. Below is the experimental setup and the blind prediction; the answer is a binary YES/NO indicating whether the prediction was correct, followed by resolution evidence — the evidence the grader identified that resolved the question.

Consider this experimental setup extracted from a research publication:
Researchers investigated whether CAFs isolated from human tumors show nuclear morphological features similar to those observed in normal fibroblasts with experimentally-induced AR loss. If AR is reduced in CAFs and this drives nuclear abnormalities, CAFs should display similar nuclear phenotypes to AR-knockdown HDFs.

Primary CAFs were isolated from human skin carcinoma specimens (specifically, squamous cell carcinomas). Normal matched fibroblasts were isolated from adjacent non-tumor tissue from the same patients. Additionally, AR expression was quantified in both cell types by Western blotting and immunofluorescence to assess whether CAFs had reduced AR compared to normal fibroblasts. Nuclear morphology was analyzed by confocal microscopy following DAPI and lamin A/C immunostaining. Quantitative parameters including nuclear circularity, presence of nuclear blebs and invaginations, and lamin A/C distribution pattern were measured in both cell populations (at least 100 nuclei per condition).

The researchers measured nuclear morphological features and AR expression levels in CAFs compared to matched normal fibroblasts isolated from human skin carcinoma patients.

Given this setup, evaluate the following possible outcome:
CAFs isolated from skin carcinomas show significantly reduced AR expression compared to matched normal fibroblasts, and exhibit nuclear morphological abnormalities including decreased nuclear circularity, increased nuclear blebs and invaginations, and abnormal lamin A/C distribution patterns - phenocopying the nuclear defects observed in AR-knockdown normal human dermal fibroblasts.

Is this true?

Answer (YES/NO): YES